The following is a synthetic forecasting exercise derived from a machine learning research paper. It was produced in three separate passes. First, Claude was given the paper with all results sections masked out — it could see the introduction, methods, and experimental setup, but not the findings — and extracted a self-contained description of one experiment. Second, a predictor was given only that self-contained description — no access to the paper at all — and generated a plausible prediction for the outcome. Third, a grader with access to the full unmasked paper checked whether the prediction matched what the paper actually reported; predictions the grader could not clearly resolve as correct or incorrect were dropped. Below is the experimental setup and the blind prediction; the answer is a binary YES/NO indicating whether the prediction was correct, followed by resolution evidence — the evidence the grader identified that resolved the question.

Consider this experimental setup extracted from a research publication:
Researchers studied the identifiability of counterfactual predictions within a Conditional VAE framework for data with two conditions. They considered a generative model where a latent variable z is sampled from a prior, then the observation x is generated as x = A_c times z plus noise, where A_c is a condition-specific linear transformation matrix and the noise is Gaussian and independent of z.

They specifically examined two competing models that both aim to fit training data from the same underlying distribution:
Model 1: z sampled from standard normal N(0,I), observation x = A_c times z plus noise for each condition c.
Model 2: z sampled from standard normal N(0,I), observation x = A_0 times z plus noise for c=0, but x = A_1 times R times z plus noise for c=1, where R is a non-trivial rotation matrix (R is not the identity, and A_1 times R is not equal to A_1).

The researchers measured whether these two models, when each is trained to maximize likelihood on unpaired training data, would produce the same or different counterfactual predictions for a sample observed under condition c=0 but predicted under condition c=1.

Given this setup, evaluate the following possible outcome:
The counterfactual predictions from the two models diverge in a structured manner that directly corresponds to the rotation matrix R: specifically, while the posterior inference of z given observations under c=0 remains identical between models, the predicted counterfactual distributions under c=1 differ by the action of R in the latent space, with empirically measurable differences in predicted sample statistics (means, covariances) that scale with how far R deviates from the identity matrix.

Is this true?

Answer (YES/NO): NO